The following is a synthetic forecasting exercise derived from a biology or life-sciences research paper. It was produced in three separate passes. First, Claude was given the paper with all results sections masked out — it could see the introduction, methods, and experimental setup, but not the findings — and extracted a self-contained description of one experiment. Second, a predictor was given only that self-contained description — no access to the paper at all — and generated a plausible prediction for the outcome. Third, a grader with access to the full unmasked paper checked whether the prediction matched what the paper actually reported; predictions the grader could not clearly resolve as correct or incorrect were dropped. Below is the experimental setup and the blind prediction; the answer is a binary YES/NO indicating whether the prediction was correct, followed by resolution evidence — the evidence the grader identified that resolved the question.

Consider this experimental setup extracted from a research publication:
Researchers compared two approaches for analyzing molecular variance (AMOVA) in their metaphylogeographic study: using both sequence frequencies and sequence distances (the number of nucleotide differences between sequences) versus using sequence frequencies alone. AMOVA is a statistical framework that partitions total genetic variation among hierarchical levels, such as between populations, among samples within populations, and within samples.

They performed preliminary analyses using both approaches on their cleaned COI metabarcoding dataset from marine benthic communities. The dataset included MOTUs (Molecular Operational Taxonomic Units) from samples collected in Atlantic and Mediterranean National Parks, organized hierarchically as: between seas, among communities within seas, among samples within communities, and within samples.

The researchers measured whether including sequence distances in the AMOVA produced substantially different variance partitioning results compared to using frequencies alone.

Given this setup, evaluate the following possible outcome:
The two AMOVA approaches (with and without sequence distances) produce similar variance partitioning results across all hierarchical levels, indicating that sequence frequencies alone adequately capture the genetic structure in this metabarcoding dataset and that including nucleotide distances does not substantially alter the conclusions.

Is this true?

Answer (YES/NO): YES